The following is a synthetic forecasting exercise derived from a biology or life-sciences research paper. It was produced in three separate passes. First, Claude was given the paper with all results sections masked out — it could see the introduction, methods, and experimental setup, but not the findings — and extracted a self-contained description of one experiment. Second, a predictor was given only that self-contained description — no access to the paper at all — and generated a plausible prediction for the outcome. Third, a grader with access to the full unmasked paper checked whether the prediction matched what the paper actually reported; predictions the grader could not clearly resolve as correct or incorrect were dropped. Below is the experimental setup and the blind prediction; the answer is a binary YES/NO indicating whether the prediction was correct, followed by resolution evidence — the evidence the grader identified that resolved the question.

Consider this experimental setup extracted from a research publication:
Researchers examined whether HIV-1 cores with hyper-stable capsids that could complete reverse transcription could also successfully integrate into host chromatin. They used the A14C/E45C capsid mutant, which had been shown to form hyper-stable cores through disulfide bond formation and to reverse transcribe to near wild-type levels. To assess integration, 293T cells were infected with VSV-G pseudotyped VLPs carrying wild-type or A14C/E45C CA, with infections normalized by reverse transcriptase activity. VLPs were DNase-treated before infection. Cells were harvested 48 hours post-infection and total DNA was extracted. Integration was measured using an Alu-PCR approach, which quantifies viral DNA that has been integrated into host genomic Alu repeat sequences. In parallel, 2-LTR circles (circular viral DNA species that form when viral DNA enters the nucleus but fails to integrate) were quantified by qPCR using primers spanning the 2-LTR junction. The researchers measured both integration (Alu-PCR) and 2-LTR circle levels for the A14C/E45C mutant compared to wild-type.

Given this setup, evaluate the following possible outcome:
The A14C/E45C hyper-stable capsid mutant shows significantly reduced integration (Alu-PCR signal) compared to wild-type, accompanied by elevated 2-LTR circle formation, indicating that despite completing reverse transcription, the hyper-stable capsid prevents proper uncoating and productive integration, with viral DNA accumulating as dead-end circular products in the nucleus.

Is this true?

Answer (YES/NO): NO